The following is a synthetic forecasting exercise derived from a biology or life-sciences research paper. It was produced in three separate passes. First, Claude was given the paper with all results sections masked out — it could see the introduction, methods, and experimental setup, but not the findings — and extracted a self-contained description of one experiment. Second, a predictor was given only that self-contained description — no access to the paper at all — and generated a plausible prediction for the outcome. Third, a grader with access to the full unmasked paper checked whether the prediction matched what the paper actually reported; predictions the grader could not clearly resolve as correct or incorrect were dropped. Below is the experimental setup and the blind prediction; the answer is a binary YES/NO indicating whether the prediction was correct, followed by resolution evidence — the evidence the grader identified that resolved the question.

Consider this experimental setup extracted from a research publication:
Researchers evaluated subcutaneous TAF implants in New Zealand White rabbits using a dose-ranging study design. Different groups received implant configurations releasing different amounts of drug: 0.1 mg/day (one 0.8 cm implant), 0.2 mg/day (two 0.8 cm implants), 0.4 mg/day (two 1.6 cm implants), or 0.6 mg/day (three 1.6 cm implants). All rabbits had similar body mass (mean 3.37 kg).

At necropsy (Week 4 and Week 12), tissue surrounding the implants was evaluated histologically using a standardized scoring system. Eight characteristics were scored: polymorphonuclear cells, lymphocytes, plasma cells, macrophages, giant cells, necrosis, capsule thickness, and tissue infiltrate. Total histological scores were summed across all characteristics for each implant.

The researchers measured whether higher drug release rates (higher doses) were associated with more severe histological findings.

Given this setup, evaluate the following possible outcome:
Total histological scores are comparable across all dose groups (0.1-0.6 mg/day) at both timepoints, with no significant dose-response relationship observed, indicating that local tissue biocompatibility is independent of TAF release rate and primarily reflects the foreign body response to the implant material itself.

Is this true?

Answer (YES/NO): NO